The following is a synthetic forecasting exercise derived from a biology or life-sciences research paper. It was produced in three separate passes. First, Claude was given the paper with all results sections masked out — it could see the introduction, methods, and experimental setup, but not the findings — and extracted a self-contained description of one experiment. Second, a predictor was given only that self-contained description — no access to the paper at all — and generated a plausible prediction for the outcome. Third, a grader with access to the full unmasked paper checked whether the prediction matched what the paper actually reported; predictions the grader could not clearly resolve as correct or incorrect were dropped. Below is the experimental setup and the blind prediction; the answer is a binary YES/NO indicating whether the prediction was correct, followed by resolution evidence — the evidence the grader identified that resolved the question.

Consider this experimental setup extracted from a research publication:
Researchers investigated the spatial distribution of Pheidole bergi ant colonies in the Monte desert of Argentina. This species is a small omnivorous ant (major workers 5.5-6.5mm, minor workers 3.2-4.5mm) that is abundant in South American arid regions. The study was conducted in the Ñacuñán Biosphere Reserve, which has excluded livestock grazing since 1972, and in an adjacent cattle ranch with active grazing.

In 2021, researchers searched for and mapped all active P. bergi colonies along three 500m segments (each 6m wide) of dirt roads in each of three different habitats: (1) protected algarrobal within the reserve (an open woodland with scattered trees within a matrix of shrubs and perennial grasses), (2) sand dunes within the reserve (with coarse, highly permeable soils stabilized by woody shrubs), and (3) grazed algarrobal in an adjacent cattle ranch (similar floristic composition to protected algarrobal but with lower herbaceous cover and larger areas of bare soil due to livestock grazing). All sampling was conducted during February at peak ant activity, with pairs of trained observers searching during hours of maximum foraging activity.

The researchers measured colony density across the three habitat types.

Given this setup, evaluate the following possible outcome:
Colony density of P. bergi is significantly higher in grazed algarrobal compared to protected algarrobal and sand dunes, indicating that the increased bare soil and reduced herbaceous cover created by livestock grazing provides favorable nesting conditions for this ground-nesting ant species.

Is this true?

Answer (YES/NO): NO